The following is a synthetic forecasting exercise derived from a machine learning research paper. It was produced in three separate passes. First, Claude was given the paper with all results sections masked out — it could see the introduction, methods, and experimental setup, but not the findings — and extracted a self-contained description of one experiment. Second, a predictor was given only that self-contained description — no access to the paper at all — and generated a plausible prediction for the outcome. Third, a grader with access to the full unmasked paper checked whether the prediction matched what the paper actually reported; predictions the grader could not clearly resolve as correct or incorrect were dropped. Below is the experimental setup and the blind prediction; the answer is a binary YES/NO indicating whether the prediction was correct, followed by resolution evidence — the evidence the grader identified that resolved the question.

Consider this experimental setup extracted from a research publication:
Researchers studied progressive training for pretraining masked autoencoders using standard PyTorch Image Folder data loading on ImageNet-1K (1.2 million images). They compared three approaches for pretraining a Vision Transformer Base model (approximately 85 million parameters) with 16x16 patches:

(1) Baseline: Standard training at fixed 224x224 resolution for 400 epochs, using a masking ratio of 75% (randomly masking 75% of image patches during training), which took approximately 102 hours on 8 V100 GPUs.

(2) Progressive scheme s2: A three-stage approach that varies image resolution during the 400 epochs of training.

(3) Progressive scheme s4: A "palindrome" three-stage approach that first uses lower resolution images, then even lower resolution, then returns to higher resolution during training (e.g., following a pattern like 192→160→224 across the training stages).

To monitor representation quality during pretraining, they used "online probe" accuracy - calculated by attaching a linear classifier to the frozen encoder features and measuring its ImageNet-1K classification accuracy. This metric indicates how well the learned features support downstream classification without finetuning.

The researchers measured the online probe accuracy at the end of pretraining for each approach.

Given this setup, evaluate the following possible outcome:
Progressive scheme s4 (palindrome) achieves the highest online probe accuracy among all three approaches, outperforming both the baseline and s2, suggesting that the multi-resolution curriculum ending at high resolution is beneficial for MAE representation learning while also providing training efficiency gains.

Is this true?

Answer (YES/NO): YES